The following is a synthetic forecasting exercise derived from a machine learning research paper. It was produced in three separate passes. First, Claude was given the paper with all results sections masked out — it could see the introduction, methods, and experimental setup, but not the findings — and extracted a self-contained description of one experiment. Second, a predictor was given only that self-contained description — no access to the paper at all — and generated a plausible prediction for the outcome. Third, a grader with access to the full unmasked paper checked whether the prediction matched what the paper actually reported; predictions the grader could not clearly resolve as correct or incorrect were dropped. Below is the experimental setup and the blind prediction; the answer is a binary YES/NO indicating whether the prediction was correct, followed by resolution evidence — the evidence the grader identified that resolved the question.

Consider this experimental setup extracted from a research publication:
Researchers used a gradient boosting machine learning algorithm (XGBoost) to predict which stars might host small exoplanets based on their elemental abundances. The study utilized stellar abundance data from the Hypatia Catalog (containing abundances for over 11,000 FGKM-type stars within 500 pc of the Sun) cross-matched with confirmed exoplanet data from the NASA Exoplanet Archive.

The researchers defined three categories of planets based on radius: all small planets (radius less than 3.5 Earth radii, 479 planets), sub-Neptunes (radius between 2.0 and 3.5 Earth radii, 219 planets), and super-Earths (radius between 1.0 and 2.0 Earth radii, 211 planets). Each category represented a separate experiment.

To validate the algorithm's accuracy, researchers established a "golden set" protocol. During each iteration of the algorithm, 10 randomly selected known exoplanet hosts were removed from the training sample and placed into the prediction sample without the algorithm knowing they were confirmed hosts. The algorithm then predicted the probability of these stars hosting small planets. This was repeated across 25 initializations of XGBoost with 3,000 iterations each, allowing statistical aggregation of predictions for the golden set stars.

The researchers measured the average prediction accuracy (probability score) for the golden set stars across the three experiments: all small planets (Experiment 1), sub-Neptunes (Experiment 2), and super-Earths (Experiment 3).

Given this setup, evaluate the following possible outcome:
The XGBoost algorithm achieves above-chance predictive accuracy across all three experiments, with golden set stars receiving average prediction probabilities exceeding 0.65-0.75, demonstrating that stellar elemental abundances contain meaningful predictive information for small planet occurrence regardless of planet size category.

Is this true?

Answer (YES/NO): YES